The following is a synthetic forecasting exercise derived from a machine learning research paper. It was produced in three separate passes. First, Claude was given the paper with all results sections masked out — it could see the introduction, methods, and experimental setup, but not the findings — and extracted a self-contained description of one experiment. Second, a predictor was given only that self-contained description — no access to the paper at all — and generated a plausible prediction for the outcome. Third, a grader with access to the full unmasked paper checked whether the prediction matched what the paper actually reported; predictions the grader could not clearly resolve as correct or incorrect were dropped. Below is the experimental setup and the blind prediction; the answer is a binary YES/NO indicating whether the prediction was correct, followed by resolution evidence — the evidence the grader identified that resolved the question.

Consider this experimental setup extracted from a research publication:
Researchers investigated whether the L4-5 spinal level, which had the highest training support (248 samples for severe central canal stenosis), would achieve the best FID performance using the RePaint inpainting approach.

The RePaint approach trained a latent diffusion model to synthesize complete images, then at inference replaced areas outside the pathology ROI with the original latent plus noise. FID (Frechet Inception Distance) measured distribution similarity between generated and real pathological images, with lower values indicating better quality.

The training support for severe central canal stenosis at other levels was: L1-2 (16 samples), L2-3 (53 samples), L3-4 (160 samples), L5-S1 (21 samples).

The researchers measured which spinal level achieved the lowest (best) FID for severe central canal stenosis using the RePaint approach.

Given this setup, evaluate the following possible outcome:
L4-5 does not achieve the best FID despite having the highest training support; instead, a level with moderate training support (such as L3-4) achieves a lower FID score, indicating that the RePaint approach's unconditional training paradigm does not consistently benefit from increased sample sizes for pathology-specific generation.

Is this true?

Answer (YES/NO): YES